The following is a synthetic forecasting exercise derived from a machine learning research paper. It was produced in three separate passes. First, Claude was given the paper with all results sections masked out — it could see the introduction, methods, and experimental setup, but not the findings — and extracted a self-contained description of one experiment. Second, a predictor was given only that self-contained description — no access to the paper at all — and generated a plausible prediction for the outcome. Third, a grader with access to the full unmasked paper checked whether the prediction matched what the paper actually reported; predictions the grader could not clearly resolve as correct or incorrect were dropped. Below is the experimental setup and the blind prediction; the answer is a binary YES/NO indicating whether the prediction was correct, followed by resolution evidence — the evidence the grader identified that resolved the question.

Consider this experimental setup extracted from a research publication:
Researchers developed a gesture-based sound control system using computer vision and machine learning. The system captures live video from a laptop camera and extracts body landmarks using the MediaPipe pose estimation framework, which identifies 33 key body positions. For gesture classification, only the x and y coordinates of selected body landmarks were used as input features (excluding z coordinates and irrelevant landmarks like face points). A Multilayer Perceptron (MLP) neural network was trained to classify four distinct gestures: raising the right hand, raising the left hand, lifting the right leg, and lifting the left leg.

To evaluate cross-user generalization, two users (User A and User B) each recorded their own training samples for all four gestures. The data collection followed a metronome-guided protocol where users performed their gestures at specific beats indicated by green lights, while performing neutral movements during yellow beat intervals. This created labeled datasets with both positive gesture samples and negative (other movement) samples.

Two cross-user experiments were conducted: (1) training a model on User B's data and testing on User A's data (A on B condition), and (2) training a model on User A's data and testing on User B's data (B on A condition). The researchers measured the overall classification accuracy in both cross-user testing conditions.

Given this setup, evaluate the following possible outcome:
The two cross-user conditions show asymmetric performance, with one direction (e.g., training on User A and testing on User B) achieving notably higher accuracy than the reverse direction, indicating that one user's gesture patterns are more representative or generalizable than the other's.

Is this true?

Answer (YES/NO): YES